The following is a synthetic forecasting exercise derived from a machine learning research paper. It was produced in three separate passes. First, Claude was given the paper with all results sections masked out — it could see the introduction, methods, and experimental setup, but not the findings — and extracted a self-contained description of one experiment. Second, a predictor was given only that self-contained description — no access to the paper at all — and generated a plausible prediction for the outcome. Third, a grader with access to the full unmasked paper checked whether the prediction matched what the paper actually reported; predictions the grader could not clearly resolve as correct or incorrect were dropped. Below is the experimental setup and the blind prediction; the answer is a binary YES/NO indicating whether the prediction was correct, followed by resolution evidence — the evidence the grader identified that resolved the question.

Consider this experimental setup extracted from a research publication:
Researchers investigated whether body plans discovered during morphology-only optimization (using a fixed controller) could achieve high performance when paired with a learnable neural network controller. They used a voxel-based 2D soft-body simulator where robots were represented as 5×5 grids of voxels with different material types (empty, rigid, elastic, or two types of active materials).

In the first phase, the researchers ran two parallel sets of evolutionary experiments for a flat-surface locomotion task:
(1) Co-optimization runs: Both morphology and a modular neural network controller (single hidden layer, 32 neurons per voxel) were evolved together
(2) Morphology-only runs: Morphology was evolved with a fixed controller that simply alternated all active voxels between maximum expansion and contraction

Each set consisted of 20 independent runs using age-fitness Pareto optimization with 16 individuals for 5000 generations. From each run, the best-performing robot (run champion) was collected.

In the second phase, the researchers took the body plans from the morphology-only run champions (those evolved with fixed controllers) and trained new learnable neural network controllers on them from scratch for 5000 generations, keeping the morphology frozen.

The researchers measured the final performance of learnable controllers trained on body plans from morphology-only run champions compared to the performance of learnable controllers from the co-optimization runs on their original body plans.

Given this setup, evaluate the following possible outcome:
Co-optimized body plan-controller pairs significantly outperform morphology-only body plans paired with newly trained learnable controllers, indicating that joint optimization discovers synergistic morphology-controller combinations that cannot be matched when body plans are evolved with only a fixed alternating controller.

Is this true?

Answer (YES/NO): NO